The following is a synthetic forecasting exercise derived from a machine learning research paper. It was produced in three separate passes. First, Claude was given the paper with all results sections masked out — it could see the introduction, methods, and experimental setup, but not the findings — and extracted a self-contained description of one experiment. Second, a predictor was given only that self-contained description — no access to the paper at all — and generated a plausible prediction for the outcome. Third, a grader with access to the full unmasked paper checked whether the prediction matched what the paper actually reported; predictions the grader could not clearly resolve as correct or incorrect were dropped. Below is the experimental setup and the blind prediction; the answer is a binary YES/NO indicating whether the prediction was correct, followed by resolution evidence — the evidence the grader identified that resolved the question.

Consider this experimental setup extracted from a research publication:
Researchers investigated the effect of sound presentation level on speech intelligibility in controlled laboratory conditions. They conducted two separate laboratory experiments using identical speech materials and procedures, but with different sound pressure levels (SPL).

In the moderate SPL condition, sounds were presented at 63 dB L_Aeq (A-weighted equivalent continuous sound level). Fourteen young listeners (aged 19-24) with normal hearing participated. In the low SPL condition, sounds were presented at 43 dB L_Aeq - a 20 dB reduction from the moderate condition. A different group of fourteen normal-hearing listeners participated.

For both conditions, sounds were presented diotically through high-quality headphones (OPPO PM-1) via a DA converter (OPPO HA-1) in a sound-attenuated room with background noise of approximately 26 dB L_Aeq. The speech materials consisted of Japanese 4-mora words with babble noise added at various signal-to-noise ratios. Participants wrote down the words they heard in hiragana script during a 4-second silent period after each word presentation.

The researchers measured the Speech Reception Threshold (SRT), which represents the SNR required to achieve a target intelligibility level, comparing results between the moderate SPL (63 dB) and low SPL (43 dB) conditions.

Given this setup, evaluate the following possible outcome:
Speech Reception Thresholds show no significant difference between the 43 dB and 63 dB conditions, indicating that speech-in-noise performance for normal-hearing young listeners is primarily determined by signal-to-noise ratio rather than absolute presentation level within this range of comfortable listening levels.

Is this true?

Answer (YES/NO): YES